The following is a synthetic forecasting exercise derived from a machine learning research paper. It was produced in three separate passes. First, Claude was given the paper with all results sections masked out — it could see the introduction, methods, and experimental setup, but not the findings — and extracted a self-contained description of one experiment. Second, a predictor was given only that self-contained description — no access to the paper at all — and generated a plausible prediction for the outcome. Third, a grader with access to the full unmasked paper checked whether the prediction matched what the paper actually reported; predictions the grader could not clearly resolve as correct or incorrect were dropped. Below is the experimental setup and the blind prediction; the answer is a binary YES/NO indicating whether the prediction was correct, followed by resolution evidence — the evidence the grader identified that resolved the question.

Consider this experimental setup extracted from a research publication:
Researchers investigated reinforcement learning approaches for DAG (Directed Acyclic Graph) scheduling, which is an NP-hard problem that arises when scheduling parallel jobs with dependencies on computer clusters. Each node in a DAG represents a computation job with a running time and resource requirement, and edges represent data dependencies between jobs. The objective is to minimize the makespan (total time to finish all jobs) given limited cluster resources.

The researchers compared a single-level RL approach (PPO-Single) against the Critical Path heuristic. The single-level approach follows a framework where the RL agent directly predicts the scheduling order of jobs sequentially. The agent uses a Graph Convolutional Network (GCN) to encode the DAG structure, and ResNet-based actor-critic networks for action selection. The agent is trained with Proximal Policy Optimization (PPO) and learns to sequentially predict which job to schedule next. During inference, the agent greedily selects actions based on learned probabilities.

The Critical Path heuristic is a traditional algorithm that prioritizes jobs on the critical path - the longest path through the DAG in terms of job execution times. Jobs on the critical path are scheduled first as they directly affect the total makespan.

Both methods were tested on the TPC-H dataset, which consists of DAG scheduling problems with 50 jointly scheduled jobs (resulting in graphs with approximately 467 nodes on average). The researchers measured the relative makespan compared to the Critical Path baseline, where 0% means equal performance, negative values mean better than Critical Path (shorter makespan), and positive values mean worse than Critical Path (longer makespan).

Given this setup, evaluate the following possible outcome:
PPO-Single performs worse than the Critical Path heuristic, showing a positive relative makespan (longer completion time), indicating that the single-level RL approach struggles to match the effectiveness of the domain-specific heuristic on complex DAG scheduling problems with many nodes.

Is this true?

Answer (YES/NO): YES